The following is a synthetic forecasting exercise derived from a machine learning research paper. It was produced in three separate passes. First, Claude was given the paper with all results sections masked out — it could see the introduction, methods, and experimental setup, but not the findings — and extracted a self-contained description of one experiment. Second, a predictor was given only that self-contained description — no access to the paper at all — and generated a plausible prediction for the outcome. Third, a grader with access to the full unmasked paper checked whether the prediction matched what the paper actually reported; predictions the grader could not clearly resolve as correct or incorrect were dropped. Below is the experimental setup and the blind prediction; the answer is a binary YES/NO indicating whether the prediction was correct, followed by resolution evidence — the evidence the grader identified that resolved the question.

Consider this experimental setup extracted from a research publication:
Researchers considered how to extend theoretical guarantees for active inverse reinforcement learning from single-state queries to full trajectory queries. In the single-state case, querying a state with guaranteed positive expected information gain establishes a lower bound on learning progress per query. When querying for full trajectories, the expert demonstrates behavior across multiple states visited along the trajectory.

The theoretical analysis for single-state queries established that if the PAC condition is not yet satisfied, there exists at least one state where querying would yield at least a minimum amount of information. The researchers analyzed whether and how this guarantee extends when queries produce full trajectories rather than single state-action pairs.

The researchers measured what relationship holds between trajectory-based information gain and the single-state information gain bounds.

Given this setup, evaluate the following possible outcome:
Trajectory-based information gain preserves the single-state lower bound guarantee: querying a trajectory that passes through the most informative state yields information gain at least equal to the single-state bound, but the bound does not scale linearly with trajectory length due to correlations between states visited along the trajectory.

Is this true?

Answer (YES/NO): NO